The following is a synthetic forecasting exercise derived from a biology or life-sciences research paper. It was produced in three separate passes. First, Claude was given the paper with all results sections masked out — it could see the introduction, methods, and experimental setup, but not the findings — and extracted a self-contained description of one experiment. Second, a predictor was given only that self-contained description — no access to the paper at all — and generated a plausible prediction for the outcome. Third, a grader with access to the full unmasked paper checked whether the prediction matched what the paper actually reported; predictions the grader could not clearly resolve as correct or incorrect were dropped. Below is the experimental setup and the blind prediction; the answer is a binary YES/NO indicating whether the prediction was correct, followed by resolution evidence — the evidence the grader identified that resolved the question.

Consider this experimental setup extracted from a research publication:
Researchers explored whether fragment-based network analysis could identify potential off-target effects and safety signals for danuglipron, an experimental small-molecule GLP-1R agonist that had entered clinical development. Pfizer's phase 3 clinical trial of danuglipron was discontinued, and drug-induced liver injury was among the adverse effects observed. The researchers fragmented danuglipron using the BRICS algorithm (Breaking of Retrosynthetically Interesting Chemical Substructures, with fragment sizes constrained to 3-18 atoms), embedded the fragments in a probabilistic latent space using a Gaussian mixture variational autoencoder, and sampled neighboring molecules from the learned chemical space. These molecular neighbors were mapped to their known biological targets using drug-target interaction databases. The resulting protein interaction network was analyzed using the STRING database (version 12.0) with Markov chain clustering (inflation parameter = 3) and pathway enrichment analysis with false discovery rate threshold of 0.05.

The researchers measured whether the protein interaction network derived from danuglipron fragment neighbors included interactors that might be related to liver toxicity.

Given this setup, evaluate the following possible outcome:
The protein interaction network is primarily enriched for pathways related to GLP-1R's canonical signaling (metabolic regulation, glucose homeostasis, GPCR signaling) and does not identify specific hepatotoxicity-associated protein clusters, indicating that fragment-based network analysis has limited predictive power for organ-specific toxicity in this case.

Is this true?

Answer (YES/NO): NO